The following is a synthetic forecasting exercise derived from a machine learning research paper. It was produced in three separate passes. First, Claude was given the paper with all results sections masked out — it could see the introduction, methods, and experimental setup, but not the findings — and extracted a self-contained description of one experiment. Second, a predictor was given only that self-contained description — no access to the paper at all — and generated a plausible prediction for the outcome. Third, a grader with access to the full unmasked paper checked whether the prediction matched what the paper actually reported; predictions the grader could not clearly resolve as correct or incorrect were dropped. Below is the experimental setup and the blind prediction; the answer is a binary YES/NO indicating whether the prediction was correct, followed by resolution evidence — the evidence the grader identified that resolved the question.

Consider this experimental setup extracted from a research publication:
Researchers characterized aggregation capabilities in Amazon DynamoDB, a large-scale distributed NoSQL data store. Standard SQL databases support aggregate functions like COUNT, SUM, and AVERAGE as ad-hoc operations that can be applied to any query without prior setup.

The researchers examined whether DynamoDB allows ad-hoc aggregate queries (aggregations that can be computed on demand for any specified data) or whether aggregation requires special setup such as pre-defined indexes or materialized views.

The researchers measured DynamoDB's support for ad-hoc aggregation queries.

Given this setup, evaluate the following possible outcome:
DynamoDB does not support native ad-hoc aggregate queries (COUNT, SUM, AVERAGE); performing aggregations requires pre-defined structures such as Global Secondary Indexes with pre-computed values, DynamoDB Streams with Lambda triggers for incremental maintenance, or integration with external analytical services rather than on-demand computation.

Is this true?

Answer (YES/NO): YES